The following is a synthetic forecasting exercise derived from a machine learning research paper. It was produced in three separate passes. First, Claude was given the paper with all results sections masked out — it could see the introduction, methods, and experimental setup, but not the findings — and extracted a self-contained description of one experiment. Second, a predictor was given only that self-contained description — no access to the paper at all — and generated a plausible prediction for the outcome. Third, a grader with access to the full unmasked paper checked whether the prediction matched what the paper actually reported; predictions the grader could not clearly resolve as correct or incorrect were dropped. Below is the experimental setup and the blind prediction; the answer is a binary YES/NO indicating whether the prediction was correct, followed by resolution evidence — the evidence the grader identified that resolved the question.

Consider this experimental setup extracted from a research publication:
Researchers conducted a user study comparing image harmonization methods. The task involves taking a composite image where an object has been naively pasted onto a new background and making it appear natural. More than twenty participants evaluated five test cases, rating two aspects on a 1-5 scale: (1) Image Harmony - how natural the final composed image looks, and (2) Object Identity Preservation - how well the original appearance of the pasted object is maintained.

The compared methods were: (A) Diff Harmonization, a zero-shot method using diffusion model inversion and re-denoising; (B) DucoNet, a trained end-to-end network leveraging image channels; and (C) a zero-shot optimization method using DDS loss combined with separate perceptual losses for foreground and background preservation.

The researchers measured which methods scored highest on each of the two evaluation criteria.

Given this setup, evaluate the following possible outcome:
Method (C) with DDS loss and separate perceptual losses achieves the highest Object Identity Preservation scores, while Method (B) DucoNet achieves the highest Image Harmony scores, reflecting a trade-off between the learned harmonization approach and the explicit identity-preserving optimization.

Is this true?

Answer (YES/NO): NO